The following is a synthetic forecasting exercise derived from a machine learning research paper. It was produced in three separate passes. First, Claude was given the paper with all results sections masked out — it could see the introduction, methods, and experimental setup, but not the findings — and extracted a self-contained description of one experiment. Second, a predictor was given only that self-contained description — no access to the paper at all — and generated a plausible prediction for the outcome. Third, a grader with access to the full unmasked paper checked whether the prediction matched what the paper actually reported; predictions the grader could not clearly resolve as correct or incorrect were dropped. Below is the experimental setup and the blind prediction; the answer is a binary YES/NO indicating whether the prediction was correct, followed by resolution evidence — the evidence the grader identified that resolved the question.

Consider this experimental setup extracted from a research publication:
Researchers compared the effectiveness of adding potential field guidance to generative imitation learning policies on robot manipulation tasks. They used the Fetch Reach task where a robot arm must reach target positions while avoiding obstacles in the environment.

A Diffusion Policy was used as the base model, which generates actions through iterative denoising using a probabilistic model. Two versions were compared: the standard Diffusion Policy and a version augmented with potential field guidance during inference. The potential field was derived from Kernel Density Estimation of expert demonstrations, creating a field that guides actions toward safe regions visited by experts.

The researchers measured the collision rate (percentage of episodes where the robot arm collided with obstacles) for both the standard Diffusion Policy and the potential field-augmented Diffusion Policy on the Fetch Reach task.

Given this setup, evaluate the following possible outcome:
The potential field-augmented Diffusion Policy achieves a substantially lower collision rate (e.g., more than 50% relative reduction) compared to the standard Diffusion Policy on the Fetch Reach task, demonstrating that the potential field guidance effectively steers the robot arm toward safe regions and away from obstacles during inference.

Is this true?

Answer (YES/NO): NO